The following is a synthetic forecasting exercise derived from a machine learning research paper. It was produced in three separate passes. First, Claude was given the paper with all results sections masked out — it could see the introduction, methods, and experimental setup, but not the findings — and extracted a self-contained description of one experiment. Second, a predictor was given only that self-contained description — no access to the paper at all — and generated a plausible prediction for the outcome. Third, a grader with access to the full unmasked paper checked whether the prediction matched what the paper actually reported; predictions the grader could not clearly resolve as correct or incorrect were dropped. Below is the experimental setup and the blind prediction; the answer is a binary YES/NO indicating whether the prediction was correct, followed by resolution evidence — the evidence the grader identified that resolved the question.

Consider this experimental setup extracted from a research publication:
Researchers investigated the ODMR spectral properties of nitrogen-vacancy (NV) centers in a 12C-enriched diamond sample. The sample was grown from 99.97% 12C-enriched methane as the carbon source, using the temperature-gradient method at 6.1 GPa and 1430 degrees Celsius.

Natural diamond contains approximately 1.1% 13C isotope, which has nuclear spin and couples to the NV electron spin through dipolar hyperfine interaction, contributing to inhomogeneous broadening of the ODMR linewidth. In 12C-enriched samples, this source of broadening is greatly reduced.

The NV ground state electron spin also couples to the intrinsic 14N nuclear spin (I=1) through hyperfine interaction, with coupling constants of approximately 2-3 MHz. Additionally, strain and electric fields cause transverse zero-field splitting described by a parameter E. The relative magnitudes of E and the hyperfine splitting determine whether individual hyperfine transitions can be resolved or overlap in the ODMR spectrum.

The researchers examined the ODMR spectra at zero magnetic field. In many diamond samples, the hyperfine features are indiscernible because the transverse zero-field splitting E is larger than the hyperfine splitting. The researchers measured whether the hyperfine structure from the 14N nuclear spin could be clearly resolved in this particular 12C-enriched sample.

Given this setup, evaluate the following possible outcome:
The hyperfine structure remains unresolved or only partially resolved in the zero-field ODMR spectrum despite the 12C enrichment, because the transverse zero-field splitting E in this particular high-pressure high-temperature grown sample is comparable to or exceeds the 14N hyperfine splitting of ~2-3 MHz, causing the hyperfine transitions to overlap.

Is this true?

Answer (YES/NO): NO